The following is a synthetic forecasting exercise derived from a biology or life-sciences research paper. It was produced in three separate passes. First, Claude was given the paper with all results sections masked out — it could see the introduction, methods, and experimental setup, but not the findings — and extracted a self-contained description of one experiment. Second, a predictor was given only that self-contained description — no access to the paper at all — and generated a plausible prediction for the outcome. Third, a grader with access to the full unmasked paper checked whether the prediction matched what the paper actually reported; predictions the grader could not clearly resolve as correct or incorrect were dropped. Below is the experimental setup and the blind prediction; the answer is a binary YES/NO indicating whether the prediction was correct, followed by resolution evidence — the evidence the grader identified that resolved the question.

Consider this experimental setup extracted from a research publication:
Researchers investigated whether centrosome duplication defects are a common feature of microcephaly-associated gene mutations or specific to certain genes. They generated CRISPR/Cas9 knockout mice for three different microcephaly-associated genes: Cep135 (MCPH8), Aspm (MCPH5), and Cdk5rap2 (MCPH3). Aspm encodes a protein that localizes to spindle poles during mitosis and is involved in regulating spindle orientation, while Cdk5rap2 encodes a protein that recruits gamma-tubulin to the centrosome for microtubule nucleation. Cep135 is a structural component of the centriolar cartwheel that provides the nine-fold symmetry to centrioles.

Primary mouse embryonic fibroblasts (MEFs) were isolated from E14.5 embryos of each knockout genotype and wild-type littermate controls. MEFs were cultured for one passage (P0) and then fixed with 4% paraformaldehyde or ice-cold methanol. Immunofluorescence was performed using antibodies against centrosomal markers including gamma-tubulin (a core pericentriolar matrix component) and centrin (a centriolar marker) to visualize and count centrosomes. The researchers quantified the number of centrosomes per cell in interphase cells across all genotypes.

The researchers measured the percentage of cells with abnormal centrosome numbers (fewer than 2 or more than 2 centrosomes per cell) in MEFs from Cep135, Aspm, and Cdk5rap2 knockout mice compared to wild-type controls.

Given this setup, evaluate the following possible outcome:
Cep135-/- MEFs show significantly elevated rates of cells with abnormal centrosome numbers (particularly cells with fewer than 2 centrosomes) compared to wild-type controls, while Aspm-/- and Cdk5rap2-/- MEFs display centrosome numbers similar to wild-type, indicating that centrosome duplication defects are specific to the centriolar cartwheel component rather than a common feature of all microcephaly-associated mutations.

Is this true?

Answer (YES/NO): YES